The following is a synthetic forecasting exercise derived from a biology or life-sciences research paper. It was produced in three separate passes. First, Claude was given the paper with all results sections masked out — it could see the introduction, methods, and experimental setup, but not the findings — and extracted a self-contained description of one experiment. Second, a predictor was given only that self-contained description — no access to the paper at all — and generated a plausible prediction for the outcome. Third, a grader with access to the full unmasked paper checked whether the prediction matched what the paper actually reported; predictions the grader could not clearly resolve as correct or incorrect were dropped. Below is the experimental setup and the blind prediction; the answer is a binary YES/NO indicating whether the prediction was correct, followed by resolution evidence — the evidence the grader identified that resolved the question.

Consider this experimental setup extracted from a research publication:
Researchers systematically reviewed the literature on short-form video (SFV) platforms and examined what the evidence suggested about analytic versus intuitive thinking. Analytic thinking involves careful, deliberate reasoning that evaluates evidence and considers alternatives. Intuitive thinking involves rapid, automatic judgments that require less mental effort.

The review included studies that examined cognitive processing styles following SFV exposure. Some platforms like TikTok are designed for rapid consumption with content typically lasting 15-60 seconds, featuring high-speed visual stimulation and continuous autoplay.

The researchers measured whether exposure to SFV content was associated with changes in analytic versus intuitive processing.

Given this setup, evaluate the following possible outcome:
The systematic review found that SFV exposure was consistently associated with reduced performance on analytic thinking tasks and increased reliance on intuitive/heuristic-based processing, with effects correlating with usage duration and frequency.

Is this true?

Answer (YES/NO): NO